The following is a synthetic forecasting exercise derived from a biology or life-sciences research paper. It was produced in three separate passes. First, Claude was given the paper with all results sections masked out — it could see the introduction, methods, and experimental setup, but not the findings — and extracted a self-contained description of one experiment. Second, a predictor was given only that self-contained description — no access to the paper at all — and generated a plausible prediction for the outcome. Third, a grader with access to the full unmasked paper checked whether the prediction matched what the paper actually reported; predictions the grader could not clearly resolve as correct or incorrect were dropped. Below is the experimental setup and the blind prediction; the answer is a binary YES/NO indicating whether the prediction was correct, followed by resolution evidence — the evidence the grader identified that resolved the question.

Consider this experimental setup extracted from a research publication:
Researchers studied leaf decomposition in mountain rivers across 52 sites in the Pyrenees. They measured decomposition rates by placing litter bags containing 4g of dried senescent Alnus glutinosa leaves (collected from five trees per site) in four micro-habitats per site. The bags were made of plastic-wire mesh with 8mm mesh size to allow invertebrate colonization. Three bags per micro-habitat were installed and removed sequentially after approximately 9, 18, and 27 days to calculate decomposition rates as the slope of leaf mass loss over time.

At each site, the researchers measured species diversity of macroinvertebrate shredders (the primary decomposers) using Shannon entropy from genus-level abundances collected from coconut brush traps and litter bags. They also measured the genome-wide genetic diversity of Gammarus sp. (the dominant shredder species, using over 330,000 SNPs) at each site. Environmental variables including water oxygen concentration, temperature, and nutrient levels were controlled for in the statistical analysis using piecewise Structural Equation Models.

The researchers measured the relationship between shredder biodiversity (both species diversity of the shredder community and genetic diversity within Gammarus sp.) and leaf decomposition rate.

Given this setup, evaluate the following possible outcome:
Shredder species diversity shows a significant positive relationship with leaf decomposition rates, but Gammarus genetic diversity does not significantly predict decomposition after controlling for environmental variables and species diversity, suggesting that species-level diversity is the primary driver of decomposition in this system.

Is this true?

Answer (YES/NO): NO